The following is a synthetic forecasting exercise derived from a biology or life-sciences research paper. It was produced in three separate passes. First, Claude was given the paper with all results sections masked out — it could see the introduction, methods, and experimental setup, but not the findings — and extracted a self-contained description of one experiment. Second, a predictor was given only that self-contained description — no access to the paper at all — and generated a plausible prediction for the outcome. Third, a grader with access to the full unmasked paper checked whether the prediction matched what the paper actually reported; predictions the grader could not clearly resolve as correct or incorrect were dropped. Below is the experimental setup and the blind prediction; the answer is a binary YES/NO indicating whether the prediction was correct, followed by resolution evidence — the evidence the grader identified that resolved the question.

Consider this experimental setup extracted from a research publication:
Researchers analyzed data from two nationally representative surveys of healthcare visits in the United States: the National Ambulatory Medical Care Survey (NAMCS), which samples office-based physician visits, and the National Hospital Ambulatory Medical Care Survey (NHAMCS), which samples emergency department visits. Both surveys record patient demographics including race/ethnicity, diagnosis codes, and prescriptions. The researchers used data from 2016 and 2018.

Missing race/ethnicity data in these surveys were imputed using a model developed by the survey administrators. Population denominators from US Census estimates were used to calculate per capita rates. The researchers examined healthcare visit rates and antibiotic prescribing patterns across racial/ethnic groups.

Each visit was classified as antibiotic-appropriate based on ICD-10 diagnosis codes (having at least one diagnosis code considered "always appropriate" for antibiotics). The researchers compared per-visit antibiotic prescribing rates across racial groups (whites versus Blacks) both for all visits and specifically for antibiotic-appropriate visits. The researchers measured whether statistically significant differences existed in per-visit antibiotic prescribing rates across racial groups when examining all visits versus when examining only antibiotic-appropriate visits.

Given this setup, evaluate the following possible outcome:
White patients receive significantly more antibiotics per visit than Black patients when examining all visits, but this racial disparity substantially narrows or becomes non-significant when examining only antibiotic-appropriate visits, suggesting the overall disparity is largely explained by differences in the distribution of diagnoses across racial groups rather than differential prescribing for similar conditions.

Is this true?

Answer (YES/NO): NO